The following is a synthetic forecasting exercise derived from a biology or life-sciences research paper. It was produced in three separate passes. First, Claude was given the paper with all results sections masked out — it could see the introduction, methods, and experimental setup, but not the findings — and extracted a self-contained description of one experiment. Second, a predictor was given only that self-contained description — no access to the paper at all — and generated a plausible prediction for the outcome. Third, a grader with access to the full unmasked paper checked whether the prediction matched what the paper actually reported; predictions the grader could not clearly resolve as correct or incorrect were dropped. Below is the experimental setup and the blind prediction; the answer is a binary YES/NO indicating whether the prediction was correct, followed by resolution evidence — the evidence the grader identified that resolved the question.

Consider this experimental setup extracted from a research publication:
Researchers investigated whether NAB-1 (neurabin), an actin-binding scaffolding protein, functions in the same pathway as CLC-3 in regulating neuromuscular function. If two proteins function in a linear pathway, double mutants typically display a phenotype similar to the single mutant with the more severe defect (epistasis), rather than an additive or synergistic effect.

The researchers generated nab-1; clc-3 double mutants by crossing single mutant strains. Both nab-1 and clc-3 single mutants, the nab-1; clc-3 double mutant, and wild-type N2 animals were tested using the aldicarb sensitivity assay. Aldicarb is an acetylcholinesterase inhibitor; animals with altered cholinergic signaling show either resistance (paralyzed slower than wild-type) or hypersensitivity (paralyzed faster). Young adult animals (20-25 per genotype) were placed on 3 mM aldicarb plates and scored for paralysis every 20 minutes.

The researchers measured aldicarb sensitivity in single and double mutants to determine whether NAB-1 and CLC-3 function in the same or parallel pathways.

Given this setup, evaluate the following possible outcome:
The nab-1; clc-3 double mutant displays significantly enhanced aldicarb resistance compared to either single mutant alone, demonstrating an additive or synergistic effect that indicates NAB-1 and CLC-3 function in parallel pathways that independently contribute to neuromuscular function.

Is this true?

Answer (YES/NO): NO